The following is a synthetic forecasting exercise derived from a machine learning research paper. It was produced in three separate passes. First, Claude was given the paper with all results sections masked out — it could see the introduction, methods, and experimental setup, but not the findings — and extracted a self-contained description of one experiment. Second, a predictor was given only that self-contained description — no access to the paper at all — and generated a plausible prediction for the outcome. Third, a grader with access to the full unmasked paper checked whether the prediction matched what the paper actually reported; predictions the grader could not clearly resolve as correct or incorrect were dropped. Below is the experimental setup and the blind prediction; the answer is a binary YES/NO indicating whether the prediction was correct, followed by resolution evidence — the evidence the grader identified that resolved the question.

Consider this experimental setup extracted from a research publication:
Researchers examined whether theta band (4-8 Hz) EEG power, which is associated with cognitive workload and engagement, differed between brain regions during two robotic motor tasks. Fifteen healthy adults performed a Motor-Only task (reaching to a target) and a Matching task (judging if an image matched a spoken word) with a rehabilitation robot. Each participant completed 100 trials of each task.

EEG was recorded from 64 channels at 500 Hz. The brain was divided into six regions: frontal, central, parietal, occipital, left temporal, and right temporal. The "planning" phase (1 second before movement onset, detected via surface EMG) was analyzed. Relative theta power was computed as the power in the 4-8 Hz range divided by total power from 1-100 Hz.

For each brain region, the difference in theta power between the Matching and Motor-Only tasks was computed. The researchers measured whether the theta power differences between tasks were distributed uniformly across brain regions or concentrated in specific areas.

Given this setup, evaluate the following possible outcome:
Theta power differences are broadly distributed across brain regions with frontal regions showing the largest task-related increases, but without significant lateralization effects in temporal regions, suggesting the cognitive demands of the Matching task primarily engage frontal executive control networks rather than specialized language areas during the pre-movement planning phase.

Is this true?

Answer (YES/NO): NO